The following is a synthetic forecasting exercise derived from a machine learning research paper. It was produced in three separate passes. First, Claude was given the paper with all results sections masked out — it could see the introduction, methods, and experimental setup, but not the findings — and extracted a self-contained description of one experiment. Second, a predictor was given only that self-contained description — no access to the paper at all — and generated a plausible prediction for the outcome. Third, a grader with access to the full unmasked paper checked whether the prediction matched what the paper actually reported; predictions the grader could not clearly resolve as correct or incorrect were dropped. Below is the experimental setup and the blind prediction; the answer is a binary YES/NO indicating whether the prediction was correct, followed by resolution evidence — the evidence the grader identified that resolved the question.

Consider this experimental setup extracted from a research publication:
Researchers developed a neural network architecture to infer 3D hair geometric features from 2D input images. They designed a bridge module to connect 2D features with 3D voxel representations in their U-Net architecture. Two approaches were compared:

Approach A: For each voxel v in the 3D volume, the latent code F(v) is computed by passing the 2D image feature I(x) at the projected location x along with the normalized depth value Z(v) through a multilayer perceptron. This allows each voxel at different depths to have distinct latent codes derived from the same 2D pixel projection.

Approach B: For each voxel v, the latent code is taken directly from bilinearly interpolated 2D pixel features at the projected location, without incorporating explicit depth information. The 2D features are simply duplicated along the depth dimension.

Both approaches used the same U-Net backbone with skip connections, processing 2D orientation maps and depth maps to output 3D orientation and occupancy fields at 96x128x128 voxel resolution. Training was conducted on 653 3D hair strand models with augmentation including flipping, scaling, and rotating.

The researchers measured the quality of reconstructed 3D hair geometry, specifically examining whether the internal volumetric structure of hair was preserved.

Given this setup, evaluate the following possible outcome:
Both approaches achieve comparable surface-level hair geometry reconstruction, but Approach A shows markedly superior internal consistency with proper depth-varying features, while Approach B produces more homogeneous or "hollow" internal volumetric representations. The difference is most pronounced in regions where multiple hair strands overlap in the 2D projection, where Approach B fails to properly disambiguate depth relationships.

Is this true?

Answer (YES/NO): NO